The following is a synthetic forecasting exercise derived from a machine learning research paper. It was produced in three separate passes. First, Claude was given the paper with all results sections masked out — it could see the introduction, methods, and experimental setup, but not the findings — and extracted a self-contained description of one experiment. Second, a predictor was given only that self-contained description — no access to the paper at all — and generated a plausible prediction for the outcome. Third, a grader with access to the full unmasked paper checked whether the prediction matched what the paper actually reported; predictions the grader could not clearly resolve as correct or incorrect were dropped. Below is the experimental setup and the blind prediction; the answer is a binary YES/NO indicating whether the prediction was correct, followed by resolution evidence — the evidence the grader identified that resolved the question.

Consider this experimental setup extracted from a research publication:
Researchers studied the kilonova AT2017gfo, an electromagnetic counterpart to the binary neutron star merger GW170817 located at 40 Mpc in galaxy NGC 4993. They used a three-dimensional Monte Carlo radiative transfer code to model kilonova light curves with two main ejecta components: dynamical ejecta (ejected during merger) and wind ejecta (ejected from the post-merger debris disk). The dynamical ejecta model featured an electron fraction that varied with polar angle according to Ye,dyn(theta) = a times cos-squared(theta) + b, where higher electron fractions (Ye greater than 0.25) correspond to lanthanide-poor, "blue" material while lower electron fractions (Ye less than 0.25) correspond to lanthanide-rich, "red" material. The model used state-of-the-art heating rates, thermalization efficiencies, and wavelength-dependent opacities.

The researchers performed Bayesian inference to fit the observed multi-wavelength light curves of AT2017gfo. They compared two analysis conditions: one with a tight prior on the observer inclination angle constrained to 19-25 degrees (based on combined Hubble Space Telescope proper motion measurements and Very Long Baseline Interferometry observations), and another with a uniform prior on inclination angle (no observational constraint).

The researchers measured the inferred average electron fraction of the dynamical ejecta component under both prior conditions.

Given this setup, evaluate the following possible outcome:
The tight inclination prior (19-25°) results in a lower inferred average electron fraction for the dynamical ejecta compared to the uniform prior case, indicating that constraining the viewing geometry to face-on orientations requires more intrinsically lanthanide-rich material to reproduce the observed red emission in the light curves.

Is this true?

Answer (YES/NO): YES